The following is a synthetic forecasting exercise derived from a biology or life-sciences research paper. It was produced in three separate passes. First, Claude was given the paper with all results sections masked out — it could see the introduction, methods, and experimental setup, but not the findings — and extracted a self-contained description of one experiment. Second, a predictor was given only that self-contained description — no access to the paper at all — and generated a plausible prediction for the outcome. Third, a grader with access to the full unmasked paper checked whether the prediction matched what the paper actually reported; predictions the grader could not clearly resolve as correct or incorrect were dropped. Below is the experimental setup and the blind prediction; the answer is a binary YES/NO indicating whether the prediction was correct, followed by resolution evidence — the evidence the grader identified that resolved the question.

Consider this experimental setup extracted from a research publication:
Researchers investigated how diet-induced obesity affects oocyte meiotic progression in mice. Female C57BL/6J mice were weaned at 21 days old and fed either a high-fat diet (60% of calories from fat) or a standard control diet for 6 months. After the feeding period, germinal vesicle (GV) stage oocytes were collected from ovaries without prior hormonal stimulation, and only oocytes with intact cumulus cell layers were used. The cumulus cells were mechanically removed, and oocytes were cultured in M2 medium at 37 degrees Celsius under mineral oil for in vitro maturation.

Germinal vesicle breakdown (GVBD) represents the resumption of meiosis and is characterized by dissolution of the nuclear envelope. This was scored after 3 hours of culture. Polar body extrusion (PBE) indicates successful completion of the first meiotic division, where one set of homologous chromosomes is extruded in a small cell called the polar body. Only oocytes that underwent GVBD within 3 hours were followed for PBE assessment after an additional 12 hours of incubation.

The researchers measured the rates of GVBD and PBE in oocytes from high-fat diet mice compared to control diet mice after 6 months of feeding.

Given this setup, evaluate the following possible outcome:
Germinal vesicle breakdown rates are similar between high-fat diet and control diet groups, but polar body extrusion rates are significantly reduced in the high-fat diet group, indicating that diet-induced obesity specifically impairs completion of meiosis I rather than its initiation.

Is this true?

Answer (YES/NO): NO